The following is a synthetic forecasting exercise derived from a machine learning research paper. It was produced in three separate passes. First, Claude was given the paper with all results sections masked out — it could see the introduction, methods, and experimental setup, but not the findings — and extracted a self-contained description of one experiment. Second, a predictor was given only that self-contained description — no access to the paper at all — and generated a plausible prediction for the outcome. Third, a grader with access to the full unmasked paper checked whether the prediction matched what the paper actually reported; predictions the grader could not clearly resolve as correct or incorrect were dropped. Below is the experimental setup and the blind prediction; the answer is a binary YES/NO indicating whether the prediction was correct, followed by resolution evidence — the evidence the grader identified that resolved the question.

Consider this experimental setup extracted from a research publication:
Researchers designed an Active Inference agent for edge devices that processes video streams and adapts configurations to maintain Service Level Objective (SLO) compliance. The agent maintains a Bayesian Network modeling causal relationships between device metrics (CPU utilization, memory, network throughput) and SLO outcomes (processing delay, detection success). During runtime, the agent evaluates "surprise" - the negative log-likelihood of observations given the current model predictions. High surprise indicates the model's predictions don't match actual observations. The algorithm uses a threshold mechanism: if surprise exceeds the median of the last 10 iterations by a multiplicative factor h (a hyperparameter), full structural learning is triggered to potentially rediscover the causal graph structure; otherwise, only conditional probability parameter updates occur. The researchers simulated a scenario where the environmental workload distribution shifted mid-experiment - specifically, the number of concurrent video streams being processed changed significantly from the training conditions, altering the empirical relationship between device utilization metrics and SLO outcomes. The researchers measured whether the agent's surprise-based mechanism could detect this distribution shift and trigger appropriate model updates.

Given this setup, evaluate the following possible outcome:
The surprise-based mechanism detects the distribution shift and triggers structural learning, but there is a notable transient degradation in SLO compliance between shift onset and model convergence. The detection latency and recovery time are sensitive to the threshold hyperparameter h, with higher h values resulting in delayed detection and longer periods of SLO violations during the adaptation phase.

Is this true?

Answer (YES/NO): NO